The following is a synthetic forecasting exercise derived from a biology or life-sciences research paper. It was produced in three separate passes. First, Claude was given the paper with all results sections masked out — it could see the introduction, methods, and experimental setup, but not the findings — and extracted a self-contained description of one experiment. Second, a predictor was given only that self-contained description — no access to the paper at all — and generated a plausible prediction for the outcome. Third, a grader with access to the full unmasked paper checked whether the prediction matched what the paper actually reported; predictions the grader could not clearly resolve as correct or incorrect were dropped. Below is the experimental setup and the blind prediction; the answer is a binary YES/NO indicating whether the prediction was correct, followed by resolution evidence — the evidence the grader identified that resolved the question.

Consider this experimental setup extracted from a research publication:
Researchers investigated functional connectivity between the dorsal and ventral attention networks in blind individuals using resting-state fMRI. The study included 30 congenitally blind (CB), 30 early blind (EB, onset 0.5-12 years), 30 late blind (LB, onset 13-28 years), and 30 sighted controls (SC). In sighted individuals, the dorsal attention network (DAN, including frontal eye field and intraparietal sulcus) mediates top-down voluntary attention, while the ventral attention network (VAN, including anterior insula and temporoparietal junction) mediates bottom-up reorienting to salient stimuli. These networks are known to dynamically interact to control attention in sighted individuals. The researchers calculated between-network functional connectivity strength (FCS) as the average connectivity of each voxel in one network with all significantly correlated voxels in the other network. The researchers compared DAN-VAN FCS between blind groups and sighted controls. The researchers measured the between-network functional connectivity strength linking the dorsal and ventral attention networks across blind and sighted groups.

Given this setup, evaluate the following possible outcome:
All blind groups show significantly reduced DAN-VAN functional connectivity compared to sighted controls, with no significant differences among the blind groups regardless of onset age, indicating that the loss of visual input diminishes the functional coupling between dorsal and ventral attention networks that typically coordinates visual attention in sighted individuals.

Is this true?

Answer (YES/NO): NO